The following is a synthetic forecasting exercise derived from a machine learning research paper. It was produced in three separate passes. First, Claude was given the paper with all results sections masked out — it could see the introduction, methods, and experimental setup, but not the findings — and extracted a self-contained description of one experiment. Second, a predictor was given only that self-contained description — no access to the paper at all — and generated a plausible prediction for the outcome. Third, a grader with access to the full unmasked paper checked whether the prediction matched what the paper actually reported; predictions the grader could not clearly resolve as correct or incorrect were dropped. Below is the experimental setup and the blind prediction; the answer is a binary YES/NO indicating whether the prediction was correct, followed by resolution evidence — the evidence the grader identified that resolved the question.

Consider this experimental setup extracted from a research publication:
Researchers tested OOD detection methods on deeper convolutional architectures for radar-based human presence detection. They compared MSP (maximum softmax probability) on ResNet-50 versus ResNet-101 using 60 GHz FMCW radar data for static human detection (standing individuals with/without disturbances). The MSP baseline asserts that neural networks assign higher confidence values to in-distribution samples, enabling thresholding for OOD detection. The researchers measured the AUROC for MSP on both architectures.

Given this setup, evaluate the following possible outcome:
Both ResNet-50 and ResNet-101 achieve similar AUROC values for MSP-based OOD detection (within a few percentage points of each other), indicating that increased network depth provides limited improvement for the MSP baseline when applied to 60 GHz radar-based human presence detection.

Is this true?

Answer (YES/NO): NO